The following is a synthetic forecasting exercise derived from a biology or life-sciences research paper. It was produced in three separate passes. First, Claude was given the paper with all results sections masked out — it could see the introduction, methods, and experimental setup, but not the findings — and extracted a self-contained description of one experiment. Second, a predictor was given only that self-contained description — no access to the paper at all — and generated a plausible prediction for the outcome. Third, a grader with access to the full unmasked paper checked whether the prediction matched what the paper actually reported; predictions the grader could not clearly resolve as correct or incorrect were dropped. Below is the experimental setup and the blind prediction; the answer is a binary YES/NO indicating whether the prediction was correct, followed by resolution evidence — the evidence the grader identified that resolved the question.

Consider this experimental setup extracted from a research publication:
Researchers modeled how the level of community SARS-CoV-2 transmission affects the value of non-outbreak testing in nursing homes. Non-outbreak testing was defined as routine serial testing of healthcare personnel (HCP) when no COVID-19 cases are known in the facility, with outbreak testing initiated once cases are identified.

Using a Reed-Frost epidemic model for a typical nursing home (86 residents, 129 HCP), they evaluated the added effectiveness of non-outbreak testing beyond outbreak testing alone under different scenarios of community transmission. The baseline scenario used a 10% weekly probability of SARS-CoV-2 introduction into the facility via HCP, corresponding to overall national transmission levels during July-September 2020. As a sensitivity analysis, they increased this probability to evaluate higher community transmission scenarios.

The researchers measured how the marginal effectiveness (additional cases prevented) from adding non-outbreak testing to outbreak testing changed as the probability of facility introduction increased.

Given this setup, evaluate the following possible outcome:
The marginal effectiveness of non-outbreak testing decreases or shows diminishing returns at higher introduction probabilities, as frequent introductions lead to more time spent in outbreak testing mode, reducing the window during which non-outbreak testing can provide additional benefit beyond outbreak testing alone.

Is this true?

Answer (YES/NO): NO